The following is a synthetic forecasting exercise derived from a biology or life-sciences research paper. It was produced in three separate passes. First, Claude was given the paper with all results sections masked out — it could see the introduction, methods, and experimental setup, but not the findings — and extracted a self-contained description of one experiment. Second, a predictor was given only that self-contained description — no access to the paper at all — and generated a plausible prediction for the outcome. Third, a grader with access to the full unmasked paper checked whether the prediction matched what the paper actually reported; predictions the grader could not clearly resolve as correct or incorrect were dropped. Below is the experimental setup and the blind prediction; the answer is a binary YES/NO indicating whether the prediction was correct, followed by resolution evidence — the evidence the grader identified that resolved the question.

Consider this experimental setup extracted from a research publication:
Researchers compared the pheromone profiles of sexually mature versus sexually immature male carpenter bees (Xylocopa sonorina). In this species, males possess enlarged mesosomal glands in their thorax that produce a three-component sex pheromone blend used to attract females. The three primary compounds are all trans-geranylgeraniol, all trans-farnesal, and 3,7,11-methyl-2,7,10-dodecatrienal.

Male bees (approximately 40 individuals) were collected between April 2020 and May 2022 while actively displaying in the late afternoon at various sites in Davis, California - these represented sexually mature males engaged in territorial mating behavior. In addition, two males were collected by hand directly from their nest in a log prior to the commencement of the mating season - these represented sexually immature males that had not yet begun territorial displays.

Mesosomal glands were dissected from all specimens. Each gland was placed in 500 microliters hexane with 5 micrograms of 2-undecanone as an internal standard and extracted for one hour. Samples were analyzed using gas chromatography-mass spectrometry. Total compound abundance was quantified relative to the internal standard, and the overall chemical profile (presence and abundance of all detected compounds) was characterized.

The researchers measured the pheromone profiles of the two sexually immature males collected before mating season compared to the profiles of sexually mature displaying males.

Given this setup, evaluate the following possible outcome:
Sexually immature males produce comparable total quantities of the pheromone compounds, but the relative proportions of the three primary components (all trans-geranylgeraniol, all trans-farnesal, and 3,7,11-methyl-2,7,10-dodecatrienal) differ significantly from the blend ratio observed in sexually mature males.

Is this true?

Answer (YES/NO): NO